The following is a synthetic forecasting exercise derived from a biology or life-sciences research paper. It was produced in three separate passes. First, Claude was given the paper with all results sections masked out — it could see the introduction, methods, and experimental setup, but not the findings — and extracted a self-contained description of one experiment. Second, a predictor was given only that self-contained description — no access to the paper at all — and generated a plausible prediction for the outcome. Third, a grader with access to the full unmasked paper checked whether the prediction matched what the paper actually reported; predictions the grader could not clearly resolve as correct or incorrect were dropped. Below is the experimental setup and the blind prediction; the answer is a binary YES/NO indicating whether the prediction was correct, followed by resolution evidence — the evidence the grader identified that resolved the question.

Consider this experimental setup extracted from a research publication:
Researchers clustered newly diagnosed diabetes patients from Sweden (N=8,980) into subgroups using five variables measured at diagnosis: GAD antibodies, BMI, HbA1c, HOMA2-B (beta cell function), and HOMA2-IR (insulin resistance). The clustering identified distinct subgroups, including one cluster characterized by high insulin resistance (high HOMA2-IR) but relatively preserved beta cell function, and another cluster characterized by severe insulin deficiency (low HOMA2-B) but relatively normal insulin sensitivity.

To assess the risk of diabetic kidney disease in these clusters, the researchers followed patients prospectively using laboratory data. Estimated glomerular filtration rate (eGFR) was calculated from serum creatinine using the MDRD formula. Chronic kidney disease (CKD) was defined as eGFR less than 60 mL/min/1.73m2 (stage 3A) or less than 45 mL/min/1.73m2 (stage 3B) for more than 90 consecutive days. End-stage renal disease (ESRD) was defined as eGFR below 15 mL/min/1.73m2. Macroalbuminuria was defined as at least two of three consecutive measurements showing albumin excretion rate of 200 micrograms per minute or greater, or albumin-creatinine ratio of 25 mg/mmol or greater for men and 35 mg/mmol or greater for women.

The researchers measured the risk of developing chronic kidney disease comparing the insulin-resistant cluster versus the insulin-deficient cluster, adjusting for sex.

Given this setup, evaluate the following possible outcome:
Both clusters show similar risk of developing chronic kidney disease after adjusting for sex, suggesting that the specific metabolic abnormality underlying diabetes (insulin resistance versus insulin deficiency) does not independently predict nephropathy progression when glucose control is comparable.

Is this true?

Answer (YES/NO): NO